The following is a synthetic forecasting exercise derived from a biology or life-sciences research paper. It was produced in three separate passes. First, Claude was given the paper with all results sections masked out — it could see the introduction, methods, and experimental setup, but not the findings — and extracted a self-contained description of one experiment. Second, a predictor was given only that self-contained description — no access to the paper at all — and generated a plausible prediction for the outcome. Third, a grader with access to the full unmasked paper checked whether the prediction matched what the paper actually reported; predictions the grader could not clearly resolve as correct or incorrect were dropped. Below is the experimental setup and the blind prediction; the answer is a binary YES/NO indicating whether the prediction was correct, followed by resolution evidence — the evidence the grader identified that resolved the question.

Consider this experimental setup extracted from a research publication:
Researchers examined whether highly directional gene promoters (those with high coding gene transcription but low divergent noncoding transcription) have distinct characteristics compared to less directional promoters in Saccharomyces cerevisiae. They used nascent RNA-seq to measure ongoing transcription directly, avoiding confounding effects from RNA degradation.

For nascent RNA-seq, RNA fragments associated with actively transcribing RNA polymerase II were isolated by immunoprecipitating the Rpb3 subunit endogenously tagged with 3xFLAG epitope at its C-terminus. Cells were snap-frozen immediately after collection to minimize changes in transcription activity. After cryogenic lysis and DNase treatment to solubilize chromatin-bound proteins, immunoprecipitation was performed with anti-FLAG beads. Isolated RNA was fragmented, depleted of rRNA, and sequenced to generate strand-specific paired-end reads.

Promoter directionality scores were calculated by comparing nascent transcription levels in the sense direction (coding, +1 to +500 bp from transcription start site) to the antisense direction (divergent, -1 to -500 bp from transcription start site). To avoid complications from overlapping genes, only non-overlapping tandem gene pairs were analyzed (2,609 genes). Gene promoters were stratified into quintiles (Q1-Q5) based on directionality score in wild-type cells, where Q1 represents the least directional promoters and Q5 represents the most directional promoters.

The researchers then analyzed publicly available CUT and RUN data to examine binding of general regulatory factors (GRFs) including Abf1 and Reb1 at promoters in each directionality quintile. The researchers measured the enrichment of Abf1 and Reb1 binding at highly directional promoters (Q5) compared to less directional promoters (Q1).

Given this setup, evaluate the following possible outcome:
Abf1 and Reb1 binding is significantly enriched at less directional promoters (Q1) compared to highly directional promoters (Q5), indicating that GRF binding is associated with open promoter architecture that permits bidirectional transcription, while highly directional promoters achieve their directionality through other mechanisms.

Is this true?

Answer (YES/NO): NO